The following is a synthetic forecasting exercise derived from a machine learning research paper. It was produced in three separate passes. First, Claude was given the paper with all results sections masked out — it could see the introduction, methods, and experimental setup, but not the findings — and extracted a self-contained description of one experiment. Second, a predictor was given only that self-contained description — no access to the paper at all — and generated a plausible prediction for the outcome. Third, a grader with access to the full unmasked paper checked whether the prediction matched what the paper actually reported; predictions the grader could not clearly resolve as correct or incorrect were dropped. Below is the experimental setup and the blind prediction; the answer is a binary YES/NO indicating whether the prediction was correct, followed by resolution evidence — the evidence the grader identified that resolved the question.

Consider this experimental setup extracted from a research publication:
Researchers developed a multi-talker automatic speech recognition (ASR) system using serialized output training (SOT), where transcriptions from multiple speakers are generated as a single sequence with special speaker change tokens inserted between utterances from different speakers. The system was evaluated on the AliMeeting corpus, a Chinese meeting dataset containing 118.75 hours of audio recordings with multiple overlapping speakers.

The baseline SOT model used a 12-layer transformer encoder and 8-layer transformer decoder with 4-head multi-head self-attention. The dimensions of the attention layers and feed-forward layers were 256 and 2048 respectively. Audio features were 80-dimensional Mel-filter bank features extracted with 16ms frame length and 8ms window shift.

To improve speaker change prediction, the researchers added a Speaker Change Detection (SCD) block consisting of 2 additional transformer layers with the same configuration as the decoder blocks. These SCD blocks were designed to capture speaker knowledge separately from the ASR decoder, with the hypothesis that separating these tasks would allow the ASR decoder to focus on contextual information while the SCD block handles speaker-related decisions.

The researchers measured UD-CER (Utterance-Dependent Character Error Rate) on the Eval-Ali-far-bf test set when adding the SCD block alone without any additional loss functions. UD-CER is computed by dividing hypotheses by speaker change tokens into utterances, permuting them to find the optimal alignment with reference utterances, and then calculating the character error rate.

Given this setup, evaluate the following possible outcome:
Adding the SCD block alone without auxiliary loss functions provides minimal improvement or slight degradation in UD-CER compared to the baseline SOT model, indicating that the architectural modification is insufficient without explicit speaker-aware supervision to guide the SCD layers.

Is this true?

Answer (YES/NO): YES